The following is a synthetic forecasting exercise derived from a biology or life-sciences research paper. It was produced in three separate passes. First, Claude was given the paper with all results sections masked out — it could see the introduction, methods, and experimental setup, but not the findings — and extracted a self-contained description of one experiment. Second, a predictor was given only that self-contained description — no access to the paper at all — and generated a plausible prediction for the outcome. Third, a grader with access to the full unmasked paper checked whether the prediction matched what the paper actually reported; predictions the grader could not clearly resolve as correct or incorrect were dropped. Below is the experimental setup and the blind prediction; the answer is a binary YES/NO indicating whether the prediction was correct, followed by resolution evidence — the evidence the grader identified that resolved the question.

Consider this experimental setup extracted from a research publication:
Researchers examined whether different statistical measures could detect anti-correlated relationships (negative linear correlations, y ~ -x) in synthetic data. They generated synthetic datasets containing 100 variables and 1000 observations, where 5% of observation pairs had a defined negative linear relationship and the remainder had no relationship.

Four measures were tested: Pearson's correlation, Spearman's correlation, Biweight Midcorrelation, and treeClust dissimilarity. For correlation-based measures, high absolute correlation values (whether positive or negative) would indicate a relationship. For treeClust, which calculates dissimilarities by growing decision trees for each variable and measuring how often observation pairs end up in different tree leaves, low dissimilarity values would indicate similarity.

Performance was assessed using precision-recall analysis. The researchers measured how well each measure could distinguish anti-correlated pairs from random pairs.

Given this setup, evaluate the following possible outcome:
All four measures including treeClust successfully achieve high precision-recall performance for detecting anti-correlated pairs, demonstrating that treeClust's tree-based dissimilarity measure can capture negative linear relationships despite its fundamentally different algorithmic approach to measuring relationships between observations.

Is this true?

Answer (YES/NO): NO